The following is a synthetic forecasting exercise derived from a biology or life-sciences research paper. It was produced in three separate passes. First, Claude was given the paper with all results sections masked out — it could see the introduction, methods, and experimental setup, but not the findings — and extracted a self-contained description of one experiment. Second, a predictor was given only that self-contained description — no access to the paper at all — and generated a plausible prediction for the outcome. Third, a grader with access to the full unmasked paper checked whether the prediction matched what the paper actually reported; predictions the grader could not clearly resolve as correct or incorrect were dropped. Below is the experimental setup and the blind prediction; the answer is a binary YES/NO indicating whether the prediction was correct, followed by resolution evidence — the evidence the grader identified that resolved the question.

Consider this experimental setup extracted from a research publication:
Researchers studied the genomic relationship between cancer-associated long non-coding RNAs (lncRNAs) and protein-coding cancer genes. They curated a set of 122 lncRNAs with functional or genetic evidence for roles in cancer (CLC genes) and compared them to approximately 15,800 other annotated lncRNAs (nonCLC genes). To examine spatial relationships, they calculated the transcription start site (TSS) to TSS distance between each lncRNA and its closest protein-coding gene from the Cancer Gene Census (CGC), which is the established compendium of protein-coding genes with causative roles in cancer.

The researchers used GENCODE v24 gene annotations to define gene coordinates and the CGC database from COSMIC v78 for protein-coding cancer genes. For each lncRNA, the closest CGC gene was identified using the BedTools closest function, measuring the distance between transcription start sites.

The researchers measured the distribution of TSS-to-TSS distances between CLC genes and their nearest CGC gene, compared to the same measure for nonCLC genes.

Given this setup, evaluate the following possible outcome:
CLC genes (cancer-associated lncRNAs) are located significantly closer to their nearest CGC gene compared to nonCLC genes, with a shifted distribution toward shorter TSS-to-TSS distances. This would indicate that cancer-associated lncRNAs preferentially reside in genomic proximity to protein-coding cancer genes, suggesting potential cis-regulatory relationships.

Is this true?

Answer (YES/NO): YES